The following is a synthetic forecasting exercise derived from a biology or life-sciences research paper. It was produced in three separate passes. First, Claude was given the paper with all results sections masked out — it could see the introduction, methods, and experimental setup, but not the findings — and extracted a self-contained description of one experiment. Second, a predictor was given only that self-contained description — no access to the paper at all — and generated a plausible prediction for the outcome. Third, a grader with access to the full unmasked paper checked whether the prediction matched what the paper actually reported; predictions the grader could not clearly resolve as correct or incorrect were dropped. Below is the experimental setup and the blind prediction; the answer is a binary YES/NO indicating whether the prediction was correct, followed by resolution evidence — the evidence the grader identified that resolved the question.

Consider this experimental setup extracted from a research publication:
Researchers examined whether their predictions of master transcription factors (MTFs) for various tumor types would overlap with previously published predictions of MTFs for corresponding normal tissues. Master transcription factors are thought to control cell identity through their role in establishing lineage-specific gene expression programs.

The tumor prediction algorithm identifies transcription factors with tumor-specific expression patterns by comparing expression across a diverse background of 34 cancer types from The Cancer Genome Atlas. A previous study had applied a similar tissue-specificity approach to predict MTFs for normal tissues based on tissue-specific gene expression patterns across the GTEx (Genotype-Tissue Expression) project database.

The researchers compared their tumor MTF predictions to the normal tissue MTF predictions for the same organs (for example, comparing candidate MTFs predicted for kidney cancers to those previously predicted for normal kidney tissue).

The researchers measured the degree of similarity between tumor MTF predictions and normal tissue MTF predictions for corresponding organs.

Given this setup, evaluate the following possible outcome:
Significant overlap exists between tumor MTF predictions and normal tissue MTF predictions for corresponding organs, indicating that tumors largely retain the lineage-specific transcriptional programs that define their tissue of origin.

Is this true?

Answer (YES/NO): YES